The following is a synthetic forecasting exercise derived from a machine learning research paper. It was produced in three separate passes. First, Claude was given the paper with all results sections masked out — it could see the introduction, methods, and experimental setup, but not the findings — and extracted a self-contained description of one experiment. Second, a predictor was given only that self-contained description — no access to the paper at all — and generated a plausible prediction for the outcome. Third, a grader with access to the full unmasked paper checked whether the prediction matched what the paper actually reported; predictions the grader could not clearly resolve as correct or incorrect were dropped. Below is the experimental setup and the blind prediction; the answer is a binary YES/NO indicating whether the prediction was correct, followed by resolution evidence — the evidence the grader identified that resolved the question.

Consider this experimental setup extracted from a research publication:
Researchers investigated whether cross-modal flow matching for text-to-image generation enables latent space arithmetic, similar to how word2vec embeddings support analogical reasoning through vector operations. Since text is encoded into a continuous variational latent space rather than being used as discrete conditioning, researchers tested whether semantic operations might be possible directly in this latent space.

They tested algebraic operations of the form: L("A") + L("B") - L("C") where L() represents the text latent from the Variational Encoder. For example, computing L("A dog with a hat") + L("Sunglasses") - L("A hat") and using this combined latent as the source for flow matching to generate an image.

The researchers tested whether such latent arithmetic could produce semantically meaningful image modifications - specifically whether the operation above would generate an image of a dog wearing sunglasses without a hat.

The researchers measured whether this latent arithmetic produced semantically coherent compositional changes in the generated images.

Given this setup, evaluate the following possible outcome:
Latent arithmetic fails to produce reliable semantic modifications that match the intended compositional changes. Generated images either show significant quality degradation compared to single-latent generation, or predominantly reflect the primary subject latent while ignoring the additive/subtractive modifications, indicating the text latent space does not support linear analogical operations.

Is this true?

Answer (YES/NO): NO